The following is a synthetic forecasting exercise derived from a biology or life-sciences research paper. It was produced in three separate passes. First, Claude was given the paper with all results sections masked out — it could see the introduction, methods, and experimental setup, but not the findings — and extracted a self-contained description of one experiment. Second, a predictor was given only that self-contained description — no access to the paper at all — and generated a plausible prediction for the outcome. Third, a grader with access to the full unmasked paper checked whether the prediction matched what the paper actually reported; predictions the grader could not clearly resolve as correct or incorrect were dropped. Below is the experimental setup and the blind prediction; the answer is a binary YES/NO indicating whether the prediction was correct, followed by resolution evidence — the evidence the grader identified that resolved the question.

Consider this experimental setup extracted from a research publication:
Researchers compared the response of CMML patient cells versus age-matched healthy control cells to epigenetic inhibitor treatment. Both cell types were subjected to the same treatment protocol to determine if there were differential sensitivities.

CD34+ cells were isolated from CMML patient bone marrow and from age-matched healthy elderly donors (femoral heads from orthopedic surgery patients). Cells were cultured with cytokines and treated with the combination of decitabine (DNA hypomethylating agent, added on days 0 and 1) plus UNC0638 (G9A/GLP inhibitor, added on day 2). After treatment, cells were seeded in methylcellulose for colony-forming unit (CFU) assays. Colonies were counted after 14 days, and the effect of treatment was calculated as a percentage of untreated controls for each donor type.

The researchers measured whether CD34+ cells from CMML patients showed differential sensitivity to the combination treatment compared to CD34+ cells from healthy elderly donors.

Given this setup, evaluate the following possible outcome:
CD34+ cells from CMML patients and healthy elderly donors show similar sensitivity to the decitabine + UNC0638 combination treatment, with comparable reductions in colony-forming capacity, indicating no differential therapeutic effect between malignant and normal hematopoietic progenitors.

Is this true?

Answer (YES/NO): NO